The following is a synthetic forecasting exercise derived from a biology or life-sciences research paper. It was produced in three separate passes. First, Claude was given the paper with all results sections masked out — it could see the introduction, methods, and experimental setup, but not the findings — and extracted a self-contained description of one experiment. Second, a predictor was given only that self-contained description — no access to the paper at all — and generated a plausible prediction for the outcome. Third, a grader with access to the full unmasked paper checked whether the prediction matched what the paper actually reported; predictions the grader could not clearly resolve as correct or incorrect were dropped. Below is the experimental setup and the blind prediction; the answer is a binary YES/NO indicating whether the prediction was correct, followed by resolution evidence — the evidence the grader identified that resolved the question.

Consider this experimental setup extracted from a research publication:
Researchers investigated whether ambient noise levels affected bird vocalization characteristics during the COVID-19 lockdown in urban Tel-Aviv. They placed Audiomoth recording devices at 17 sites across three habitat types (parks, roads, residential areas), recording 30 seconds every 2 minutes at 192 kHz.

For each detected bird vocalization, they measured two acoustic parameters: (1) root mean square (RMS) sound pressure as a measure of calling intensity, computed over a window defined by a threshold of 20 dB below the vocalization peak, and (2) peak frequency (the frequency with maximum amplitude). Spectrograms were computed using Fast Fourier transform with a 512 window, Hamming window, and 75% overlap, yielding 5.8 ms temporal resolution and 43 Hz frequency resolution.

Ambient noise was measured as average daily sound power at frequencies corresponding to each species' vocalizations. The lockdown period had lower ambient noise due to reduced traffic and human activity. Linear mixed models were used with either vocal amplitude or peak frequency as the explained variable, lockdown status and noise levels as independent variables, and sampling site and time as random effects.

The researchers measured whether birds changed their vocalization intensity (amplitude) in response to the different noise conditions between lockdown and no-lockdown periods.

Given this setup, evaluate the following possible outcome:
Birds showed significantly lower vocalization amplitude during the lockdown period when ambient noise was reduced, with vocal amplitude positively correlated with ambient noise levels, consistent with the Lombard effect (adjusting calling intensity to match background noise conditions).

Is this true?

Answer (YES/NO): NO